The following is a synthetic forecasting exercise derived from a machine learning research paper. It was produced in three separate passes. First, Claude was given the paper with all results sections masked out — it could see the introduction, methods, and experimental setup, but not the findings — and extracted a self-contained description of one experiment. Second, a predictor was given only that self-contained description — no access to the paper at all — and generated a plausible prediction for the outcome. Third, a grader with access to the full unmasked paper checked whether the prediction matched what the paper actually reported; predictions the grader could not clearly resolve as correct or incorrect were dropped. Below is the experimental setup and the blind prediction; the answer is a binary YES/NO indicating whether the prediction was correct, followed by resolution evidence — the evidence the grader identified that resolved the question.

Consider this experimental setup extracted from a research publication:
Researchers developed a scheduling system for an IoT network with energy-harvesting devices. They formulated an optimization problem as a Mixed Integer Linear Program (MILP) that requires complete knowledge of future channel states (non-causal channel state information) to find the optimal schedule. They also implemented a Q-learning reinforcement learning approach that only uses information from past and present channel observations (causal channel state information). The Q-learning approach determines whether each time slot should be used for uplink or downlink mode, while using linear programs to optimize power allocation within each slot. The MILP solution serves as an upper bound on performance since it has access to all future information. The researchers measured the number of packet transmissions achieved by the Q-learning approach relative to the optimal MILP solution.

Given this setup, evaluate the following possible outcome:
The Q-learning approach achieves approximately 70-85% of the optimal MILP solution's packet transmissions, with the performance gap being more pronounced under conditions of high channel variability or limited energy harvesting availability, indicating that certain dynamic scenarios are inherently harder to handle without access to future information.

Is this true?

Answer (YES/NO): NO